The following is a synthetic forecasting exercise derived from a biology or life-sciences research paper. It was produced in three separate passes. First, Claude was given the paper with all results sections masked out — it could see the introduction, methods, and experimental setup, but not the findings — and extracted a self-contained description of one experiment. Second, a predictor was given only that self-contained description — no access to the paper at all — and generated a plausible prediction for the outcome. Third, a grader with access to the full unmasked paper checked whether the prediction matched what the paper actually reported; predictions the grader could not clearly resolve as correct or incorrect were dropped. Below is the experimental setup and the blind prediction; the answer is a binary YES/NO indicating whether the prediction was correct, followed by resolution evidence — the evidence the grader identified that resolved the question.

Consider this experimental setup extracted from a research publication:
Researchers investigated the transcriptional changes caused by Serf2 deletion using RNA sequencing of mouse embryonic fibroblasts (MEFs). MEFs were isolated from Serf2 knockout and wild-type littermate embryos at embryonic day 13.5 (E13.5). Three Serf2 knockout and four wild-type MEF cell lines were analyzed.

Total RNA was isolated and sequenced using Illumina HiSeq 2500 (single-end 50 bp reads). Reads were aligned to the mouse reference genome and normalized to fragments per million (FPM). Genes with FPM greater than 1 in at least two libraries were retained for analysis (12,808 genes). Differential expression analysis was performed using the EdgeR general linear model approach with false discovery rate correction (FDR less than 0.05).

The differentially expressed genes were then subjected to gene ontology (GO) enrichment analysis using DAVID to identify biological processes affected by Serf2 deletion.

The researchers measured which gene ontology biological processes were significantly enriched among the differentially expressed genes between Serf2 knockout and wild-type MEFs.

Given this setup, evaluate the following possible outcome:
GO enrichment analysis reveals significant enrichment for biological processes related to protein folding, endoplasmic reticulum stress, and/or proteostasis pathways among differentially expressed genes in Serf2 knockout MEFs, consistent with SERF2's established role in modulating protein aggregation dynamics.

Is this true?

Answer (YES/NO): NO